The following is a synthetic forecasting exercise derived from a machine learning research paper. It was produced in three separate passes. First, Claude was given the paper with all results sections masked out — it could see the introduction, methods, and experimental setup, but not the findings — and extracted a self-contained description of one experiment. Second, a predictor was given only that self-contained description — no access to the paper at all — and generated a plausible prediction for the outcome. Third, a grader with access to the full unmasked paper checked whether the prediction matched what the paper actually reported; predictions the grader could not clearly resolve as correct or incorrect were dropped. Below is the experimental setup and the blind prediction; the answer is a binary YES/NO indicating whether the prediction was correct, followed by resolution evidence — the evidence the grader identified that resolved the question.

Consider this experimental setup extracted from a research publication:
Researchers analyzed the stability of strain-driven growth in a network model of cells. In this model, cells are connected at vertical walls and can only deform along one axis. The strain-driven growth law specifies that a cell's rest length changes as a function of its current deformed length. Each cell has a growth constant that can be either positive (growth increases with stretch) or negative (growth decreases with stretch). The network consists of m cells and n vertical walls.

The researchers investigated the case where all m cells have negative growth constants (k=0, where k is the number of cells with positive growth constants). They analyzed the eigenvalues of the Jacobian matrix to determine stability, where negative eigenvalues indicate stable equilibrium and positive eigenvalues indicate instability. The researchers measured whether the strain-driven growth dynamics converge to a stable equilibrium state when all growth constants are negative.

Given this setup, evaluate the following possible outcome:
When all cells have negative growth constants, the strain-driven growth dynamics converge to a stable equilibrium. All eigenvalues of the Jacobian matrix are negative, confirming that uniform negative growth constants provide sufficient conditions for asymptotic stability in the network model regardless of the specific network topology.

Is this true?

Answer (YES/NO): NO